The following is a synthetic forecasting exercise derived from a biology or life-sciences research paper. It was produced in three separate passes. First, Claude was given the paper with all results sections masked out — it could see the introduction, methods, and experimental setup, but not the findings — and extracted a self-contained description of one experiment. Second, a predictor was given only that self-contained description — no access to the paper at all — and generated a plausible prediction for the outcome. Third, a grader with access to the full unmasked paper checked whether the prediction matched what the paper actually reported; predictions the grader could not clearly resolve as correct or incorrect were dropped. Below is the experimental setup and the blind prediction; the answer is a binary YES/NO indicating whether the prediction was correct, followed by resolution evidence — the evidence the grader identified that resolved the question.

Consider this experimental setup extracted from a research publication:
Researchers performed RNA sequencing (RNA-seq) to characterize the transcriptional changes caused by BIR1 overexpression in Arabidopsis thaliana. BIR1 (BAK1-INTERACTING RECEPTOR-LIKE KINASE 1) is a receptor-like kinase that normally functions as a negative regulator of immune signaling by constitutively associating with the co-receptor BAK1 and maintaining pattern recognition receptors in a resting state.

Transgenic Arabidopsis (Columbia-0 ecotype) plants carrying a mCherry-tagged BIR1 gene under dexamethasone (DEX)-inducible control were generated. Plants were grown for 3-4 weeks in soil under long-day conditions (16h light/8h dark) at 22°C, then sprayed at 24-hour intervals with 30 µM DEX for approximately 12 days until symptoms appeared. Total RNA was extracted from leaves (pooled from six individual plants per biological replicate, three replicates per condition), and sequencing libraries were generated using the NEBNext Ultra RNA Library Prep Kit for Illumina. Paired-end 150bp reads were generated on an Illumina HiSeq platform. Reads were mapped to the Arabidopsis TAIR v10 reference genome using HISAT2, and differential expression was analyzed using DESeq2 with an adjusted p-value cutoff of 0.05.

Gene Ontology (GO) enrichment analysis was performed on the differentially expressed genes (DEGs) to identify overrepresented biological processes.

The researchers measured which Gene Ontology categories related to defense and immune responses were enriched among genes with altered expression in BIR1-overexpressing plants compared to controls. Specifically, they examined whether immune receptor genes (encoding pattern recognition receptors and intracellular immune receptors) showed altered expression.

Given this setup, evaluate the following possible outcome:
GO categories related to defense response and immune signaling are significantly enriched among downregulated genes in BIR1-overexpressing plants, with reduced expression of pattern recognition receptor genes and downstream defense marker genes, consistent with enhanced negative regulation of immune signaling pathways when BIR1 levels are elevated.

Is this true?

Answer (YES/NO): NO